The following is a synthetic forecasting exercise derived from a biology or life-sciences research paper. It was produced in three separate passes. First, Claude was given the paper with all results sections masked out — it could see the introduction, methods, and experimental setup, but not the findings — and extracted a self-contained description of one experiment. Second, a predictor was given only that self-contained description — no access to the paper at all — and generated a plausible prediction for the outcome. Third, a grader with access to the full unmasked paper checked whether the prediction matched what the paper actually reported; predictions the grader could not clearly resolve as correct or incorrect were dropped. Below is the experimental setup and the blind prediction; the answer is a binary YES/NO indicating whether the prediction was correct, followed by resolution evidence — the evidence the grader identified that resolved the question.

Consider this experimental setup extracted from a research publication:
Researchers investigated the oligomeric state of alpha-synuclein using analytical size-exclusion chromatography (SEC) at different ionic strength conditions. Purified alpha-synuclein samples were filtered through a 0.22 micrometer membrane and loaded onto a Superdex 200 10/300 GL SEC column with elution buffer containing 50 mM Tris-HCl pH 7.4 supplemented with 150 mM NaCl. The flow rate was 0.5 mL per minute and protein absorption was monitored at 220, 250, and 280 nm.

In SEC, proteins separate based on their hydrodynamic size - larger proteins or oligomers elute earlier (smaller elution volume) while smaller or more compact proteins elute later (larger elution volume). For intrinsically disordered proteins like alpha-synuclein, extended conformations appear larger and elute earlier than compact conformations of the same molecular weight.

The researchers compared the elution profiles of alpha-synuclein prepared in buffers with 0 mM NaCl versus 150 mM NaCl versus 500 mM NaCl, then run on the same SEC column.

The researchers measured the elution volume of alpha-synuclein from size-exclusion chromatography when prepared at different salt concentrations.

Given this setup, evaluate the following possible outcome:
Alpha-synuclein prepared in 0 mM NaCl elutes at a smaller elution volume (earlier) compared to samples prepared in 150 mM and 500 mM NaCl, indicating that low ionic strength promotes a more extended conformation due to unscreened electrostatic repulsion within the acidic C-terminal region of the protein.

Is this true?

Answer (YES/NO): YES